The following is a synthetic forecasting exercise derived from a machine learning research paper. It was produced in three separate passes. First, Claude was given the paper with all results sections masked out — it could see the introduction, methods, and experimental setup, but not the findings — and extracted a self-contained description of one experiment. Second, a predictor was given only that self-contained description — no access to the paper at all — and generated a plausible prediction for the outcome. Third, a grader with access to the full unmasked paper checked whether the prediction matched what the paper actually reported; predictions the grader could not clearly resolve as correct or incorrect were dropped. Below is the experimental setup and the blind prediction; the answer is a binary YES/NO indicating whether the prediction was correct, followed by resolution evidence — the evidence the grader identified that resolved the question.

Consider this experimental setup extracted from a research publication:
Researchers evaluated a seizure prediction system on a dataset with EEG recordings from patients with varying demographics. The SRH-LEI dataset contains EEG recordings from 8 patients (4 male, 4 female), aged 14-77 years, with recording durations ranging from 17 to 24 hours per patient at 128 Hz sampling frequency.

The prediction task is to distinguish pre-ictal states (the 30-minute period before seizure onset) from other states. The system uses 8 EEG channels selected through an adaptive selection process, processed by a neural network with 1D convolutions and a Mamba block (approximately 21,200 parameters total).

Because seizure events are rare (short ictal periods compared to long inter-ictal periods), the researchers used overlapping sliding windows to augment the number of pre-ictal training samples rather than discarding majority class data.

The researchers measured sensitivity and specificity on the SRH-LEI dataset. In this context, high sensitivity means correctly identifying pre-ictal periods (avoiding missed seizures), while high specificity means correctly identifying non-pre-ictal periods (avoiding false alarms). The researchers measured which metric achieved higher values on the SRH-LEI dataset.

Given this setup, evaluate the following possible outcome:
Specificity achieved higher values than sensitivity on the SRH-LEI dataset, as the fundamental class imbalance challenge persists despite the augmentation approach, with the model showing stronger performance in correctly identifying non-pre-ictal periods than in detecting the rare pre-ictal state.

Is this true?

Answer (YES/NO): NO